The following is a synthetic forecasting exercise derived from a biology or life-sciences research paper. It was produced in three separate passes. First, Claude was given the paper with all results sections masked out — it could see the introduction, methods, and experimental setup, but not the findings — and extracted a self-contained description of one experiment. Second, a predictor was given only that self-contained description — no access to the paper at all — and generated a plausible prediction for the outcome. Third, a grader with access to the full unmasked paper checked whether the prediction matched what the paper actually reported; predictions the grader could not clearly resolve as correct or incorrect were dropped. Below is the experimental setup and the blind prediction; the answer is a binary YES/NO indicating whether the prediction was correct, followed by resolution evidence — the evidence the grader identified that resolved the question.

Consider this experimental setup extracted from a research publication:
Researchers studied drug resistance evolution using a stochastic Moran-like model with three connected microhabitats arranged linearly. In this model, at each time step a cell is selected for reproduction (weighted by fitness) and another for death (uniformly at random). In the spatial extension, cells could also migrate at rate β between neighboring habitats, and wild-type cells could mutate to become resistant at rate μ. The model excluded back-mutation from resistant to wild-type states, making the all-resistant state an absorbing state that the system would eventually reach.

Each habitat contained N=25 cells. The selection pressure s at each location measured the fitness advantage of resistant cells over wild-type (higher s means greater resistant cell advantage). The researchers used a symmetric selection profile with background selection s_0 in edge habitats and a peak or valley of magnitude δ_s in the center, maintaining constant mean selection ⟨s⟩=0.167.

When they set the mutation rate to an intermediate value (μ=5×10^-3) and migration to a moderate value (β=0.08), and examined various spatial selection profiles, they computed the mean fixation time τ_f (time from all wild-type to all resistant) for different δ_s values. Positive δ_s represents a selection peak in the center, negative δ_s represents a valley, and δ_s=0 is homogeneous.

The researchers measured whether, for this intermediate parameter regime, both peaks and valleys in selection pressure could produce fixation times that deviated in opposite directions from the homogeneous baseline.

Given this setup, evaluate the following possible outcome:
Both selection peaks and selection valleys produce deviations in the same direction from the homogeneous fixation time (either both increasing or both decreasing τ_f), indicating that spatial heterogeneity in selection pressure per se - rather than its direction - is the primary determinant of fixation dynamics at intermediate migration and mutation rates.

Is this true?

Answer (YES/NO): NO